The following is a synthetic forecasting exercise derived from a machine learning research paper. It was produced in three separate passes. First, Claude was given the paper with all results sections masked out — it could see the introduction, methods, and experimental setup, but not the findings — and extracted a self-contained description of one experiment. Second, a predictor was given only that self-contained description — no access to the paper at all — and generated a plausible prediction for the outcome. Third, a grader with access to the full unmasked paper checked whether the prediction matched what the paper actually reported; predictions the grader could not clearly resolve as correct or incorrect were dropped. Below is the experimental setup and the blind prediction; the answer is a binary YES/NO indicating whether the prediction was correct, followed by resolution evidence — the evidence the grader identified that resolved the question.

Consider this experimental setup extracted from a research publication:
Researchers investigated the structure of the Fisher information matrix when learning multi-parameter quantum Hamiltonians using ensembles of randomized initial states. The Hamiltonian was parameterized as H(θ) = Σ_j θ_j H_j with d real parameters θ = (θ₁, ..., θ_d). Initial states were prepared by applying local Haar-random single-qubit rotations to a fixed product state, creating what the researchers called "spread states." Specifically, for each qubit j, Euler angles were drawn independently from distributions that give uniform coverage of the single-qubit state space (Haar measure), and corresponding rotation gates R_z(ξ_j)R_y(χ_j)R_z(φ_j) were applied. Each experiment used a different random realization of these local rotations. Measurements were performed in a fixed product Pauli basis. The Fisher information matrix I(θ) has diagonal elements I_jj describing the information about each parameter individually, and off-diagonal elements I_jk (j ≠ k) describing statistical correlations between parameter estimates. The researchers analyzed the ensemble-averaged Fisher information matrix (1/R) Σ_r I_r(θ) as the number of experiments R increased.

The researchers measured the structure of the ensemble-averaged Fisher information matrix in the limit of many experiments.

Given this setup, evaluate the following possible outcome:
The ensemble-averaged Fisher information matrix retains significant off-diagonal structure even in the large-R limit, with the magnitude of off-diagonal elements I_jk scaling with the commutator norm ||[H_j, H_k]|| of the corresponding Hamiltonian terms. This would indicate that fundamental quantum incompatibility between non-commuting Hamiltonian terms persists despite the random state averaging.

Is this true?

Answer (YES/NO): NO